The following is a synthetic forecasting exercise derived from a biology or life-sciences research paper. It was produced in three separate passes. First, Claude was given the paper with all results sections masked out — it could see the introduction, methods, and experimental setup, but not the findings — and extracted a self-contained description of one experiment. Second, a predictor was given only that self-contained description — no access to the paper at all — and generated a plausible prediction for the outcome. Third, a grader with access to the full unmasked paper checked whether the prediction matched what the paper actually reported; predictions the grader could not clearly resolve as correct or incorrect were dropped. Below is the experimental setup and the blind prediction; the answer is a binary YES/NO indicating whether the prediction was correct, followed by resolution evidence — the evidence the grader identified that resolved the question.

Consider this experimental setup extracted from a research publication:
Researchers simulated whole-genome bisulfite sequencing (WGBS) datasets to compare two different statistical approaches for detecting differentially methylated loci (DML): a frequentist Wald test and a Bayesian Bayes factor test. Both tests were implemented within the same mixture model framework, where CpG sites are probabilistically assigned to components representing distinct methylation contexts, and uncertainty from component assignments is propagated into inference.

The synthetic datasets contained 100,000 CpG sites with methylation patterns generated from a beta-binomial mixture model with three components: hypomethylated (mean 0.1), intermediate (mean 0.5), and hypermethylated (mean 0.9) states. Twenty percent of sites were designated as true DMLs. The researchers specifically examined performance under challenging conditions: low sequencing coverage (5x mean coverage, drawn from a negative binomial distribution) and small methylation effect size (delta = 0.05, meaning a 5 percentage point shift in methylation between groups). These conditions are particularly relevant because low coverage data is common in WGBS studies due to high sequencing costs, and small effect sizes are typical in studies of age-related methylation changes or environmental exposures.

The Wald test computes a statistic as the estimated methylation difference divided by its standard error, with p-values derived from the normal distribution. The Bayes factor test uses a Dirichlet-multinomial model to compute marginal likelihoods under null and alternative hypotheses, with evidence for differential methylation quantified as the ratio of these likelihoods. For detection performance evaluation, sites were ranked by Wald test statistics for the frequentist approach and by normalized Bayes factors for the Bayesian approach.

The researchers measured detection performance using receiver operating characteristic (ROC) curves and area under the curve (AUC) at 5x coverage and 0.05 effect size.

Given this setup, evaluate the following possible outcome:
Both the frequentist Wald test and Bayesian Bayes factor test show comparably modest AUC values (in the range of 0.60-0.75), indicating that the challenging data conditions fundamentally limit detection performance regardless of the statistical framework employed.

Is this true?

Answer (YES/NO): NO